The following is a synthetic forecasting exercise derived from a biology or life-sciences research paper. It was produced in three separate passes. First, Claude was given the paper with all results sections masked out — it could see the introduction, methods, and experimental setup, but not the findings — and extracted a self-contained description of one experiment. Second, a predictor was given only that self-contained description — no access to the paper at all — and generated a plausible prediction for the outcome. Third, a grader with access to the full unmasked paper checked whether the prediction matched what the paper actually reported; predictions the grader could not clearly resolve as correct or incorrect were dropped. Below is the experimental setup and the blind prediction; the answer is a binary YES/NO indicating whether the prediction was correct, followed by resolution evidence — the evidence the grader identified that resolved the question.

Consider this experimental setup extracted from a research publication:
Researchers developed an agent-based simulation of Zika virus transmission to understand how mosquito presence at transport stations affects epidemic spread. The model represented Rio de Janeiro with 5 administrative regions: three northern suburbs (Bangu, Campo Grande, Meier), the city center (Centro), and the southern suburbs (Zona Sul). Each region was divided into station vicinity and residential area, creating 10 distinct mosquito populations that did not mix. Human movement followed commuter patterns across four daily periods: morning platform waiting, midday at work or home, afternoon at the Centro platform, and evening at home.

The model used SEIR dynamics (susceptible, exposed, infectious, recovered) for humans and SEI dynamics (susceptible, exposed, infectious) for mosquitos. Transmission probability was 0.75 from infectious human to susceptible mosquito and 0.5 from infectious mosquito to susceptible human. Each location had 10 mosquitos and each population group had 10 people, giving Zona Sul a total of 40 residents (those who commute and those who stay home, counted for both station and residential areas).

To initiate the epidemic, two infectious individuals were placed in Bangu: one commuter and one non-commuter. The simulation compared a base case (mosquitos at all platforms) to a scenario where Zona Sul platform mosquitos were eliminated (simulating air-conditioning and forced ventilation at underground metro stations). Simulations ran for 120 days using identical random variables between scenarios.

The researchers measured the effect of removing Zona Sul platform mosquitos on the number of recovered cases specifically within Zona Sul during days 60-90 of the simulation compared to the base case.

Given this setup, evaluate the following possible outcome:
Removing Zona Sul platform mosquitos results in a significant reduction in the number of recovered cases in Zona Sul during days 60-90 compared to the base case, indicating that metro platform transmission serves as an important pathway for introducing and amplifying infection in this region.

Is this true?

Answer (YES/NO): YES